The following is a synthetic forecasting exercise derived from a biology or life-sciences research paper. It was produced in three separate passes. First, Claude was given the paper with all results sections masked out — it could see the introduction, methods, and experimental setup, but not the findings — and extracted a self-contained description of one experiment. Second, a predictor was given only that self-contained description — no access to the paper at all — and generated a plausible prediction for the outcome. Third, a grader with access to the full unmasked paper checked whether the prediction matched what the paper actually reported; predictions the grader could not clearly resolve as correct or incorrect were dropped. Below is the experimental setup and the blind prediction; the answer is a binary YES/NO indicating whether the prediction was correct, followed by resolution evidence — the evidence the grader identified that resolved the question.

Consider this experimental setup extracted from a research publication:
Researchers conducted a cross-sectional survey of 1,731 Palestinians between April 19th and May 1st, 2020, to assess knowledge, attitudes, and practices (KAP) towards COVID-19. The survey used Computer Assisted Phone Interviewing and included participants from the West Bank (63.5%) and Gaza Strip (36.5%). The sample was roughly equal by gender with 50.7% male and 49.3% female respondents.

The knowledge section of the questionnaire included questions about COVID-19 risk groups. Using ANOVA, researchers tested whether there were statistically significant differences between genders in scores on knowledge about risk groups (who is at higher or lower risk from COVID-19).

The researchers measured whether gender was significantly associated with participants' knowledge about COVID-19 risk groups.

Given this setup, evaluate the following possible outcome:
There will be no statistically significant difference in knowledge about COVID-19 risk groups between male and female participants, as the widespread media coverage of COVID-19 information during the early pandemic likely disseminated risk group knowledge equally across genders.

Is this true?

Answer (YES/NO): YES